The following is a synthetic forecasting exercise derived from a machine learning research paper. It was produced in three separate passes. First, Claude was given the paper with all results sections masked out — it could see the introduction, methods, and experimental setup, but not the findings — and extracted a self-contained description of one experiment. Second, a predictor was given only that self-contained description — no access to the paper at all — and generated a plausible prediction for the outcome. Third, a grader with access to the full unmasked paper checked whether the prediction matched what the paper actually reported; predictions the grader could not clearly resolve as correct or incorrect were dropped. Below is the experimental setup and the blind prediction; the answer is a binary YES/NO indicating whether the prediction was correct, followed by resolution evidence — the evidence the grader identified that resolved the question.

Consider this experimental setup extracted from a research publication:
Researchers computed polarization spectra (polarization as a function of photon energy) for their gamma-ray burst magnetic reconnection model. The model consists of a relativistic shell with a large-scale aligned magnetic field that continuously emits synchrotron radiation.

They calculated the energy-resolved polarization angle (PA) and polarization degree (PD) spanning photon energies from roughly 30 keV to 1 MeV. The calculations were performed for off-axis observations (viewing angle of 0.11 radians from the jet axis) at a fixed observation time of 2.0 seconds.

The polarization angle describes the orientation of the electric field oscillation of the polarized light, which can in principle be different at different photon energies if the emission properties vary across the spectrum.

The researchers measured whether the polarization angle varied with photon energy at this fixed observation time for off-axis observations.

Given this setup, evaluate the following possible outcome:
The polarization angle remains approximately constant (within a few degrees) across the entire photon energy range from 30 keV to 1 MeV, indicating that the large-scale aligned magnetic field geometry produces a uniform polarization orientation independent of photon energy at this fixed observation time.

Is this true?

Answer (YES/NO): NO